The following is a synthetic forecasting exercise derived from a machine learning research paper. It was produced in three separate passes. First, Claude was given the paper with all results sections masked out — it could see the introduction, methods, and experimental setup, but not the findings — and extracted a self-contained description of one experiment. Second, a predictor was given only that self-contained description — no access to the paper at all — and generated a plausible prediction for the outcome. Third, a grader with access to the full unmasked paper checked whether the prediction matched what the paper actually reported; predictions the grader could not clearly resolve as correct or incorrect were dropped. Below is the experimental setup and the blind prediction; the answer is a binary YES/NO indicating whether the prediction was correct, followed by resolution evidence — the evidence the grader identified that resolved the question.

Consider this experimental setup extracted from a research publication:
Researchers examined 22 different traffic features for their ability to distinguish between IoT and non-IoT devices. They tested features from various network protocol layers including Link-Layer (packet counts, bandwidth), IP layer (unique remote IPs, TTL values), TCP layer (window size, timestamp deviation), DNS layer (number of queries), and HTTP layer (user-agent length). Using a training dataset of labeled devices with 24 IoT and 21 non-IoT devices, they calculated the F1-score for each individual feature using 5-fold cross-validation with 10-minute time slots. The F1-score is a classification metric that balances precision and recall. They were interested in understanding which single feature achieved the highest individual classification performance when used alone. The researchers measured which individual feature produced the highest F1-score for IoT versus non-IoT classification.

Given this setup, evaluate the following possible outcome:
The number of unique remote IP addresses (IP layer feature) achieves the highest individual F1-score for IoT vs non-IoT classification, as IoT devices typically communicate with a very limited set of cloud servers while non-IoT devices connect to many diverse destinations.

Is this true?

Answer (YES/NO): NO